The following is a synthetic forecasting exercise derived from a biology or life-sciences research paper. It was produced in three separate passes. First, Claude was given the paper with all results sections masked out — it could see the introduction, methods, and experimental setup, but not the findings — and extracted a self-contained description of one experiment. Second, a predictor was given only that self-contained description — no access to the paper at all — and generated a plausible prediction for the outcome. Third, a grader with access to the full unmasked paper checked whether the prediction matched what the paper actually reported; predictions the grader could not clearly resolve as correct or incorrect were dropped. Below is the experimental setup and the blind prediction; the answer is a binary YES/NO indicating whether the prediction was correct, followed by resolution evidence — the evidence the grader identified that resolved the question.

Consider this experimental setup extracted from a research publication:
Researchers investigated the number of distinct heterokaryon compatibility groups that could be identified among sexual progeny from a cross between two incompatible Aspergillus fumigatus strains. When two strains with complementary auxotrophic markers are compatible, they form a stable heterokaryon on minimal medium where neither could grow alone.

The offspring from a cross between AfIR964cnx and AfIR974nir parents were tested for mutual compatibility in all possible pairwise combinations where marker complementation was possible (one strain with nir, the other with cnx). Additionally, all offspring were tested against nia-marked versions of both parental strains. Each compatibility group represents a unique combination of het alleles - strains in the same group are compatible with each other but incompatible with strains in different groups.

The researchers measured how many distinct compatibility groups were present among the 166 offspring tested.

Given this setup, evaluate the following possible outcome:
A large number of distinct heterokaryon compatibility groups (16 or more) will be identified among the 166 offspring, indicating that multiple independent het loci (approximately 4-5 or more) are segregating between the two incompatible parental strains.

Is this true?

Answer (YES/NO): NO